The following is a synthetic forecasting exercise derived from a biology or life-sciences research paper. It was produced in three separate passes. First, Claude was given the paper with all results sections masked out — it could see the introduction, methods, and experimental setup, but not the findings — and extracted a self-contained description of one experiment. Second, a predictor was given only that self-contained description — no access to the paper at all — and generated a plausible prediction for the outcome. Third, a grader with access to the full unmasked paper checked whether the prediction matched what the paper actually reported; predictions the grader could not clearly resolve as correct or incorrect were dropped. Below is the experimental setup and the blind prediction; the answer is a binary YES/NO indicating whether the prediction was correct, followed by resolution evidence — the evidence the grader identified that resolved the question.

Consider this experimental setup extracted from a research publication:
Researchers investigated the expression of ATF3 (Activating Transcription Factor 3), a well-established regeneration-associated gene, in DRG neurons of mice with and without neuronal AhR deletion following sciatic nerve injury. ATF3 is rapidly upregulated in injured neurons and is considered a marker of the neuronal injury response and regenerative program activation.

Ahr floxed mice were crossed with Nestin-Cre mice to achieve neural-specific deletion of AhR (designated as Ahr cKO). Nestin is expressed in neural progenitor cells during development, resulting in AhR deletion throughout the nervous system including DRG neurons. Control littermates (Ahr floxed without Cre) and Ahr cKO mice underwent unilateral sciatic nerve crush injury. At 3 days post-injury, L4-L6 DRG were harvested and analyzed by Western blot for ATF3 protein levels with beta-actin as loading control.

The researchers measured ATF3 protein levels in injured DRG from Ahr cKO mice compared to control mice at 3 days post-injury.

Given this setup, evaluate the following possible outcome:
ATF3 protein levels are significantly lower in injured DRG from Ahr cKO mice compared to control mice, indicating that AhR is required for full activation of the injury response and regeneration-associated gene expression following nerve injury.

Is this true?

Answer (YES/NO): NO